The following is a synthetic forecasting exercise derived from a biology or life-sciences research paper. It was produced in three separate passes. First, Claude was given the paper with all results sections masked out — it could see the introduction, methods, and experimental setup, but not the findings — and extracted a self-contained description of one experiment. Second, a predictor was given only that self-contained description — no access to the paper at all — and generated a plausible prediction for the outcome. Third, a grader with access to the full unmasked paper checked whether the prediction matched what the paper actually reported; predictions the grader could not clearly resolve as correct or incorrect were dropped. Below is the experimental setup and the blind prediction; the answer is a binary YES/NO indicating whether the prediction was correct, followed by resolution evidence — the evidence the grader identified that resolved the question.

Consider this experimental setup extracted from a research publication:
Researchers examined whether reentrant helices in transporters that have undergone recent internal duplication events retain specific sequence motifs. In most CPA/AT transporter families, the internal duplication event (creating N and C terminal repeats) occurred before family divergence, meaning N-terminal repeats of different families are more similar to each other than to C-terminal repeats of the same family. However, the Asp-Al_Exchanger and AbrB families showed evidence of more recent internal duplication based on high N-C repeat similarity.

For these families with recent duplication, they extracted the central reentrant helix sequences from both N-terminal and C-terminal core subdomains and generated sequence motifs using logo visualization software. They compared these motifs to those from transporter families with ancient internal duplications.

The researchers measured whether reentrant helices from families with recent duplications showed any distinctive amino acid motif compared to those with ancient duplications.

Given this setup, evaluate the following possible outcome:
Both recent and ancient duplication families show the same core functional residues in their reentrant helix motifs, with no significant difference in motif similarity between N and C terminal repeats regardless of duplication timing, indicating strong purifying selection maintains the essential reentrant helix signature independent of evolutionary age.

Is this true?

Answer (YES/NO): NO